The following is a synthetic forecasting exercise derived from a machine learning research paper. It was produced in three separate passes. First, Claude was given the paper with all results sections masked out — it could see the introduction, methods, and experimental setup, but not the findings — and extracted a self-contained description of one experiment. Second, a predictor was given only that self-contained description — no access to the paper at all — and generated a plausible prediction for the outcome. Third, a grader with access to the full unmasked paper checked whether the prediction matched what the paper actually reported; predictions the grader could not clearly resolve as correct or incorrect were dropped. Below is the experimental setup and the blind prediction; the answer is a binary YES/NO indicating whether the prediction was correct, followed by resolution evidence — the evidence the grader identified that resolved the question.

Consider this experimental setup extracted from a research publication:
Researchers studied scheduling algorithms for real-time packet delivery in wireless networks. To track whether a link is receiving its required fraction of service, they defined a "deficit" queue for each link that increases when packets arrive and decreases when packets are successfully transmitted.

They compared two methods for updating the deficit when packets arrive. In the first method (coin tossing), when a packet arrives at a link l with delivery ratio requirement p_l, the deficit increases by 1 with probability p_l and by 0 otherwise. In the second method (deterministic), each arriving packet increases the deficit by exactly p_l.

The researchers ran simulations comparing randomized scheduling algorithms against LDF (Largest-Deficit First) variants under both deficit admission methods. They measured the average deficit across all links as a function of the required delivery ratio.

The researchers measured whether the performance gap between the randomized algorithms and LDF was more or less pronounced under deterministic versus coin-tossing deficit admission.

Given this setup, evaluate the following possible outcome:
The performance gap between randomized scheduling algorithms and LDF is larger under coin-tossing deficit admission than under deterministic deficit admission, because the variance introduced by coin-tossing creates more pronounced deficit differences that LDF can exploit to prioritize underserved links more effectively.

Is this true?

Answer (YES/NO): NO